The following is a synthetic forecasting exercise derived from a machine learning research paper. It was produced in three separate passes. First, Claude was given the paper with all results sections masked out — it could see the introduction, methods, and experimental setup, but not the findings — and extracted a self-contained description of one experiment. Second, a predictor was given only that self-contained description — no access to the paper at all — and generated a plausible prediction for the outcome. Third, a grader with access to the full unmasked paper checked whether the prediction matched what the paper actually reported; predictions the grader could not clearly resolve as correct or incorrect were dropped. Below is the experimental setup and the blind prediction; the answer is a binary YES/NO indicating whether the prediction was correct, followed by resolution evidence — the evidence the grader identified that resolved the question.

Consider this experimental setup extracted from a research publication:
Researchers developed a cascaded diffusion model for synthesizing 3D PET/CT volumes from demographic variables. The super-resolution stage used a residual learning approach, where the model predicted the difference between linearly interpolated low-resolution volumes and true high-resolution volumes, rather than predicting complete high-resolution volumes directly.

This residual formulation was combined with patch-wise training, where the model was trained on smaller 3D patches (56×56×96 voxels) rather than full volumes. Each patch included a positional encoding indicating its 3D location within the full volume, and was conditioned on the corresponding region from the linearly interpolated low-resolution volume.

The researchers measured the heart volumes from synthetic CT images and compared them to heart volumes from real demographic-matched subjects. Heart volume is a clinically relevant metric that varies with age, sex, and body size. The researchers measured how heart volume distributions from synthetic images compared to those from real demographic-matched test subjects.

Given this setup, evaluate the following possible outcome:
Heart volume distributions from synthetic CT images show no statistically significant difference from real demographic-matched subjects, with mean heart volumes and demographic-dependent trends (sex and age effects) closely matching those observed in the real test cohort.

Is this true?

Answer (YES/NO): NO